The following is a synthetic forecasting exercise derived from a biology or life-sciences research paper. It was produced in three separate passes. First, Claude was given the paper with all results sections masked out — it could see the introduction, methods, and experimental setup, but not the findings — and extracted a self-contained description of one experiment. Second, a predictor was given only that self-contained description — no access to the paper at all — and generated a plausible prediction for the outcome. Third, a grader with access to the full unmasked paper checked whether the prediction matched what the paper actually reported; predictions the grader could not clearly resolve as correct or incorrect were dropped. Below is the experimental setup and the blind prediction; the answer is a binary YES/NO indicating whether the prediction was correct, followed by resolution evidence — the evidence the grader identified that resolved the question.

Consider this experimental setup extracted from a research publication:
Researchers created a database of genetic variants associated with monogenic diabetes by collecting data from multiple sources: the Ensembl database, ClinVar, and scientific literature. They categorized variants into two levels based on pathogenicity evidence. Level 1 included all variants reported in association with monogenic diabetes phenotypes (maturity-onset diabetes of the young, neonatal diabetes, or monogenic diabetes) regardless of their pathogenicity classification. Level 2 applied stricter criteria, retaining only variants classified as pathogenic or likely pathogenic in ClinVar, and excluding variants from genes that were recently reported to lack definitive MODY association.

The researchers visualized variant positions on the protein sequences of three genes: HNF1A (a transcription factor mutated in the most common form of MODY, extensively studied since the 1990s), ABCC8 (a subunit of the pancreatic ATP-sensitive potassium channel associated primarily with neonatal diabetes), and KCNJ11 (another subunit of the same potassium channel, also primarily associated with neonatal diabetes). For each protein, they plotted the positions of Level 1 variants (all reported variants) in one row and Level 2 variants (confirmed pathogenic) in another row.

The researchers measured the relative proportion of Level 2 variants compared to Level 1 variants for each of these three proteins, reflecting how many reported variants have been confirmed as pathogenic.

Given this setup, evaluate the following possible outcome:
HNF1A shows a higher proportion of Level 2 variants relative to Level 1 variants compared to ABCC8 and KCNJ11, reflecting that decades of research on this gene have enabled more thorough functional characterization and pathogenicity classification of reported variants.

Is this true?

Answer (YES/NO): YES